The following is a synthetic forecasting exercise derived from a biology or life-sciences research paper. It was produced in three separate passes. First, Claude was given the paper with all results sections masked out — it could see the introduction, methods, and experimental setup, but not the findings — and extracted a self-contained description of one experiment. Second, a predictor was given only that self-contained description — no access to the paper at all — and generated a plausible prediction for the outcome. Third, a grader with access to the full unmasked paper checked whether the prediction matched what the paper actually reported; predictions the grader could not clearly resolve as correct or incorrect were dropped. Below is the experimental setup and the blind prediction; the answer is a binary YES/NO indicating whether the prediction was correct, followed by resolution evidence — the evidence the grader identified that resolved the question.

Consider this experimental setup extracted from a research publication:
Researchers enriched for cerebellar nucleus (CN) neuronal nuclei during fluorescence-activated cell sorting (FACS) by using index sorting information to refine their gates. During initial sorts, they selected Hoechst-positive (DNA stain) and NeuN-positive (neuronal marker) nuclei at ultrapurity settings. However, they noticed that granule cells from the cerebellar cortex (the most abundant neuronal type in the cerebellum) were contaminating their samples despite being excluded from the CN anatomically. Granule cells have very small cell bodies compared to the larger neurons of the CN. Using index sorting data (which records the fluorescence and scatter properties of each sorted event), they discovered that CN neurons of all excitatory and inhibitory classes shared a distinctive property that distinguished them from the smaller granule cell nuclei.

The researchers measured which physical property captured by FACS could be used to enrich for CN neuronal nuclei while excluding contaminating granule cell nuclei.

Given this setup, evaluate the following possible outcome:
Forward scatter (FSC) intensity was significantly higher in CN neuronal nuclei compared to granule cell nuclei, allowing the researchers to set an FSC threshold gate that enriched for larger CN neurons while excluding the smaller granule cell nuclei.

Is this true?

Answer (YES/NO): NO